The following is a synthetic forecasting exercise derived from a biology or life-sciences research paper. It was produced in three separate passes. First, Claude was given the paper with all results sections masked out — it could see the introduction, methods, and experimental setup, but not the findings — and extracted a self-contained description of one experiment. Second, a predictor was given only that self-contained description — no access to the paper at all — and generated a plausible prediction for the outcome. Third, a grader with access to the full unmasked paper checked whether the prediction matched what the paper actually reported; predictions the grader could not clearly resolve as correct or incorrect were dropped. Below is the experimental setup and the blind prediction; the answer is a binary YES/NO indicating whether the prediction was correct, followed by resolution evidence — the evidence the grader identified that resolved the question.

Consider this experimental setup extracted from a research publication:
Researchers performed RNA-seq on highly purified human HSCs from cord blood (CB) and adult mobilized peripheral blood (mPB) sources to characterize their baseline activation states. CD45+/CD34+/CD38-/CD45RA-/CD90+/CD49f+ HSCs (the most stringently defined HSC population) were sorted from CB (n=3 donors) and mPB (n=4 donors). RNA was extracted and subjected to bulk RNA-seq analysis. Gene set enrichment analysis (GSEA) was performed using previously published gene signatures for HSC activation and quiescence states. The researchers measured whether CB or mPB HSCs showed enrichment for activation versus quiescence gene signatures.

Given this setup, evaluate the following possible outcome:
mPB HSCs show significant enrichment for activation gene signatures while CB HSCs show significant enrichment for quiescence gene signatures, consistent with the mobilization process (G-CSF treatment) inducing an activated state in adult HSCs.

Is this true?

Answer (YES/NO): NO